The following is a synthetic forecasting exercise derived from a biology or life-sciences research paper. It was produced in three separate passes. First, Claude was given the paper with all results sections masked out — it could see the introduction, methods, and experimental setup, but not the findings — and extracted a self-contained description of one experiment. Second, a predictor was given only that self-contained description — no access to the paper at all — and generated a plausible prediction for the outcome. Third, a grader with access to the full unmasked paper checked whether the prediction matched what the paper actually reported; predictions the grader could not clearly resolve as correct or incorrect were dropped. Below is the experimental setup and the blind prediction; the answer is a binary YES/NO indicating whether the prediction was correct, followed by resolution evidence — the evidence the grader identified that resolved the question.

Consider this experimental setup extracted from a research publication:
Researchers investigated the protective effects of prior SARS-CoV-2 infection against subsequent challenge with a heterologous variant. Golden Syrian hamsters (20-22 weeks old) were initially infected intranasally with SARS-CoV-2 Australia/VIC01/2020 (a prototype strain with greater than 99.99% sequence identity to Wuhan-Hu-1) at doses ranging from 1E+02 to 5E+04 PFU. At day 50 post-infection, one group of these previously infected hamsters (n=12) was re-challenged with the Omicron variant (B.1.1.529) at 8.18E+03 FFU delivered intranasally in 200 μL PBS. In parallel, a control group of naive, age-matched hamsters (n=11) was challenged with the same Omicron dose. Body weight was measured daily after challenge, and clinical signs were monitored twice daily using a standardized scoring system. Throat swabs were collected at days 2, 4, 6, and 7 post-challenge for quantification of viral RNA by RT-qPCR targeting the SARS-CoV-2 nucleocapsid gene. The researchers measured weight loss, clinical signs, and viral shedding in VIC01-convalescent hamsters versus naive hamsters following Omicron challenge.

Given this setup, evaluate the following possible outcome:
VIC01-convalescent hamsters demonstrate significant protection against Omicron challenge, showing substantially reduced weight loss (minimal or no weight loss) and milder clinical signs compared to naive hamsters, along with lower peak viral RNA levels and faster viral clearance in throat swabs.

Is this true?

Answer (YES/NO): NO